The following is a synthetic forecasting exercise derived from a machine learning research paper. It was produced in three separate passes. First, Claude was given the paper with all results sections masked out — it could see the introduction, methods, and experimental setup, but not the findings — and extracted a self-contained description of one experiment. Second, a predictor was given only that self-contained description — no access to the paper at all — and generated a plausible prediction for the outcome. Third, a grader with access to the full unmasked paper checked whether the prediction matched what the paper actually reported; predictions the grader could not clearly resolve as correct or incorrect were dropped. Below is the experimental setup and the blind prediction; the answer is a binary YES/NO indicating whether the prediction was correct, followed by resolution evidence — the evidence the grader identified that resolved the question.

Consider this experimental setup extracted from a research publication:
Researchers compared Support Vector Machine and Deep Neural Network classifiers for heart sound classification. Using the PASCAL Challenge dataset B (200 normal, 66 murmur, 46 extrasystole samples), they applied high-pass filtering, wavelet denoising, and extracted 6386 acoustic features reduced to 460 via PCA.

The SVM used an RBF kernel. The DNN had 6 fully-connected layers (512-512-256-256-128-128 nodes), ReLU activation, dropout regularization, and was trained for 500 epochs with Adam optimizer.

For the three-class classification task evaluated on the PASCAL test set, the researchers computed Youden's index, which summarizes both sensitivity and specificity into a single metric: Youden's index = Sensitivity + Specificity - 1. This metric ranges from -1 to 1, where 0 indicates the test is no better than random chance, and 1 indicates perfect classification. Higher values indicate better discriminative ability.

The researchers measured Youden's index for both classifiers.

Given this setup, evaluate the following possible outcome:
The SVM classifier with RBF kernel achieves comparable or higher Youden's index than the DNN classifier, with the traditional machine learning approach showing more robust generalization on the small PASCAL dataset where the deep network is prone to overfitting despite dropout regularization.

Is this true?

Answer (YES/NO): NO